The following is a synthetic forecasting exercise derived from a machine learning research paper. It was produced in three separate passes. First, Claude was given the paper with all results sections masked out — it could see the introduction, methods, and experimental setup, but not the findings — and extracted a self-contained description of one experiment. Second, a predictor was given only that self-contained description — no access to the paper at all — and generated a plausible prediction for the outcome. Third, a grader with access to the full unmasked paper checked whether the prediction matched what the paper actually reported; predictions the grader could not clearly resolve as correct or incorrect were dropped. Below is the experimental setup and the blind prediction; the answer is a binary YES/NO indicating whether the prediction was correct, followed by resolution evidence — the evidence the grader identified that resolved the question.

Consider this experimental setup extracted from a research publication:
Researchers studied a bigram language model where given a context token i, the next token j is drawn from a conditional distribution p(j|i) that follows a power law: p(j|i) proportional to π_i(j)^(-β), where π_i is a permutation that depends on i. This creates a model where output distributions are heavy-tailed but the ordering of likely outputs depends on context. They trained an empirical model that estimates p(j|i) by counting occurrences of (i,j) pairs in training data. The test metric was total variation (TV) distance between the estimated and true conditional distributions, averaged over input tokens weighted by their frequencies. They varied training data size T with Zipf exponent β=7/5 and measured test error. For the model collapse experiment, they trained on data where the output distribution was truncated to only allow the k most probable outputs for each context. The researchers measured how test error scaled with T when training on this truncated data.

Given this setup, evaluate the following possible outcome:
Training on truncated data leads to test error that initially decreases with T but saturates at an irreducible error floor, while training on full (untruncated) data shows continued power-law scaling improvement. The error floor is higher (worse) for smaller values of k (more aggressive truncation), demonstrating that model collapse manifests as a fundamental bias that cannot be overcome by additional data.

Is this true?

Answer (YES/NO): YES